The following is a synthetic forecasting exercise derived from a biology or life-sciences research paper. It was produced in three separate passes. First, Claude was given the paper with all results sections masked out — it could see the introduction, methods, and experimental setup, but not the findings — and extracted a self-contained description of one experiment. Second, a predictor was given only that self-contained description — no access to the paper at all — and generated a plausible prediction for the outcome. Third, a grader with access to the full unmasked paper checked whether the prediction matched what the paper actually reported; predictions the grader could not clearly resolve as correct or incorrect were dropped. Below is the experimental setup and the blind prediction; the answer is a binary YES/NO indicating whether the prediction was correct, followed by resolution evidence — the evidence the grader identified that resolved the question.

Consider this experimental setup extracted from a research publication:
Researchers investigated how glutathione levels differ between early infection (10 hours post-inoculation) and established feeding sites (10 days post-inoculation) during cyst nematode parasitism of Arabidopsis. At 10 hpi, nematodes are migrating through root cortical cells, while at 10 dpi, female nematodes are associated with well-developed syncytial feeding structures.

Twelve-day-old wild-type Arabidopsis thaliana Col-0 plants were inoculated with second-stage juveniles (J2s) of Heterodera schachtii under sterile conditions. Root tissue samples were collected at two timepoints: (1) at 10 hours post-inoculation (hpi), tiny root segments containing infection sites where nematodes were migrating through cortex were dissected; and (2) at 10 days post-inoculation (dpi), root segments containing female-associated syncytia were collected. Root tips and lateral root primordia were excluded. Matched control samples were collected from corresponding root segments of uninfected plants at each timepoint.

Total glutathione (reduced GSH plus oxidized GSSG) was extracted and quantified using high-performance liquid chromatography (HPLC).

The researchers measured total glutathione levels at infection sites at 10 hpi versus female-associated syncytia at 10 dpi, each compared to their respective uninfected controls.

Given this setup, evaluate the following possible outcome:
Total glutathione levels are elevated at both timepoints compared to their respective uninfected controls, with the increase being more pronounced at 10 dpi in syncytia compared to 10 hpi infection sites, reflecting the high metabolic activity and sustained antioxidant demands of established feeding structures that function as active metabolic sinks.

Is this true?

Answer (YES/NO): NO